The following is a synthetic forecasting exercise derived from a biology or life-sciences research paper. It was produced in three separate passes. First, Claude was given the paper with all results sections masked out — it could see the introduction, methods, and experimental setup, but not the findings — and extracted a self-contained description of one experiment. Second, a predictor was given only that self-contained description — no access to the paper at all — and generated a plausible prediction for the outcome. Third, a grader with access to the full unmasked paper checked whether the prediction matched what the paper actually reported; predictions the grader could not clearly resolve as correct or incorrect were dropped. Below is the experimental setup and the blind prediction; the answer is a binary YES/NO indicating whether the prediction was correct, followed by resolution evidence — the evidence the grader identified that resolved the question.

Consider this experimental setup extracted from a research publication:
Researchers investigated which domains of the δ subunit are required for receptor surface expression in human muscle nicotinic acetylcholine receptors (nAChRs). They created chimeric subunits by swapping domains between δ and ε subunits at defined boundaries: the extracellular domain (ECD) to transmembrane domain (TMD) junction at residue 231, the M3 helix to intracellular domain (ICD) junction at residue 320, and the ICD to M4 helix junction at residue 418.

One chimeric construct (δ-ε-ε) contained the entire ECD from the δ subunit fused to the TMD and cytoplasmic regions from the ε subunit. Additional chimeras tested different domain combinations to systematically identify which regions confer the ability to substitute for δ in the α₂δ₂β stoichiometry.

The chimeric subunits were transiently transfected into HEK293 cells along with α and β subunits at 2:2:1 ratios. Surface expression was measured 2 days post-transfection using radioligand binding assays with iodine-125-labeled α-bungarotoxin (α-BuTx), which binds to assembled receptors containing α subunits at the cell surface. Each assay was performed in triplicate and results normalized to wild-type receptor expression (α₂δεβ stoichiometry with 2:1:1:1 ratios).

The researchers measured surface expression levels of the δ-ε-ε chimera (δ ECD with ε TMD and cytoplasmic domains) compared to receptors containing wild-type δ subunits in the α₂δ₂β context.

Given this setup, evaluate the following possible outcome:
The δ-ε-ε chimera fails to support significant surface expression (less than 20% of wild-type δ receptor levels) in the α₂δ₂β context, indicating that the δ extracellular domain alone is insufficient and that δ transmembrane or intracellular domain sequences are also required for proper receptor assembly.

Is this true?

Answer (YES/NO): YES